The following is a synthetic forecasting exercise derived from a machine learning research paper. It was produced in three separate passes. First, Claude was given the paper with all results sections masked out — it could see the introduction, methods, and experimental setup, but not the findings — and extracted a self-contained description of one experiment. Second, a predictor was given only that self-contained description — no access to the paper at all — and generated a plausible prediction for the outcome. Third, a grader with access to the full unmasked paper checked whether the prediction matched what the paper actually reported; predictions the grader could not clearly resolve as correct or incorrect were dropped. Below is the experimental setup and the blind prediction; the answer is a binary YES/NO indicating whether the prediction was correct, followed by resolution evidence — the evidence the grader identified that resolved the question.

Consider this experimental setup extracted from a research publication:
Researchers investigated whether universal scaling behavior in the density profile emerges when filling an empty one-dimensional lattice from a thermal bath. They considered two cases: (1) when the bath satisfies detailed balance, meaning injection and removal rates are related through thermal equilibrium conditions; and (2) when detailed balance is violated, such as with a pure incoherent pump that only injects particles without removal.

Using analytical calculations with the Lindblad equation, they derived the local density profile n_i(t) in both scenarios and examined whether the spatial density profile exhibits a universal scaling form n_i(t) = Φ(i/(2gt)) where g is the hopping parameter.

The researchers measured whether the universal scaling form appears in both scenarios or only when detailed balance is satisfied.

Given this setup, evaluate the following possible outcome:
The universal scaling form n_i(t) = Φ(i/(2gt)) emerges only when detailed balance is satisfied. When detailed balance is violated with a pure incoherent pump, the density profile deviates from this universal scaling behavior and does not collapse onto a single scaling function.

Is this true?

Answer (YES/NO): YES